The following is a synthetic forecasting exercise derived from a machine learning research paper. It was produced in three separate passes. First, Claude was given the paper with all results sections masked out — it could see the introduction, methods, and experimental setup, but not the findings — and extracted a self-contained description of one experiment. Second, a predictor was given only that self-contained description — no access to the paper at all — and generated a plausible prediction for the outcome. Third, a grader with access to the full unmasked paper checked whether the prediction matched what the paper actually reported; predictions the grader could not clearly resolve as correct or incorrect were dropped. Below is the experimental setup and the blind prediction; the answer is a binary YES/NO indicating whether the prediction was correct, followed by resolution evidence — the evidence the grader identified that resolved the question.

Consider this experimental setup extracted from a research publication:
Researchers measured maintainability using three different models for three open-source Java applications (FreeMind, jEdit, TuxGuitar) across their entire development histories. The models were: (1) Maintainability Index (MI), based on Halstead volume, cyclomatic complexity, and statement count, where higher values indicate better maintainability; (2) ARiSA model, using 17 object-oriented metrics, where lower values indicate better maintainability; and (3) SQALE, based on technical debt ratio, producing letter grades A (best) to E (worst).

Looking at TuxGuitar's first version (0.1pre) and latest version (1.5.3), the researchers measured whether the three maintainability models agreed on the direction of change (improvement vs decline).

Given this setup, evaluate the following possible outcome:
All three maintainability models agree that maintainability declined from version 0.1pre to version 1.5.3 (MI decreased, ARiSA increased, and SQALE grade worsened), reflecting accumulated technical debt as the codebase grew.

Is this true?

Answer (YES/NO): NO